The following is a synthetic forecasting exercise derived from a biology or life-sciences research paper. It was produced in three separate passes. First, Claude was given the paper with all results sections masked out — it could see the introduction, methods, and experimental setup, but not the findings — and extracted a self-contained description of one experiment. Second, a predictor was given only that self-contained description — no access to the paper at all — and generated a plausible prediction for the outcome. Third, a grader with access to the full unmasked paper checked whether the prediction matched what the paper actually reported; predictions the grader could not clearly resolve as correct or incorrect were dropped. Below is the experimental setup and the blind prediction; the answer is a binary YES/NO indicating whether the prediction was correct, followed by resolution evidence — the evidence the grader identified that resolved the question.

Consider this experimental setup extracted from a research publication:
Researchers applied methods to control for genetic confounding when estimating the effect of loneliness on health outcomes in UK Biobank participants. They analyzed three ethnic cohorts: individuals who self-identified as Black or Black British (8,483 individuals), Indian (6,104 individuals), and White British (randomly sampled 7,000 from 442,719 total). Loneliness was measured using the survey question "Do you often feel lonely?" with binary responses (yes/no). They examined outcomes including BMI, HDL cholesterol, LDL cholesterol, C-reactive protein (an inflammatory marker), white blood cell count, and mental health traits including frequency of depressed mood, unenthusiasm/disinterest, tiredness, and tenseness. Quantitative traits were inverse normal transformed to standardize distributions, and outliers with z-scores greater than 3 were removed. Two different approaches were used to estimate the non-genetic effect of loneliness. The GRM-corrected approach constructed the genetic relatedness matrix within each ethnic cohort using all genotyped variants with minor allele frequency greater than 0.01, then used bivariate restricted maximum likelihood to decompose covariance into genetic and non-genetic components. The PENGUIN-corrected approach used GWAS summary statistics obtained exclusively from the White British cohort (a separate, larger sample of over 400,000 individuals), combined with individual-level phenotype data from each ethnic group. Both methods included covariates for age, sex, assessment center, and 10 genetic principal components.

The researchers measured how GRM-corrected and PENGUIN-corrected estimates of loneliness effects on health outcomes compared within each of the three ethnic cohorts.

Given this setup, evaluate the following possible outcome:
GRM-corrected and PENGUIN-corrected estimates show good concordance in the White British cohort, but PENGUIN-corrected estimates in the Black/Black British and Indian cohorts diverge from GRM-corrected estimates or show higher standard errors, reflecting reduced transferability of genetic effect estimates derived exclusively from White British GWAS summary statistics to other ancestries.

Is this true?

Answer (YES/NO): YES